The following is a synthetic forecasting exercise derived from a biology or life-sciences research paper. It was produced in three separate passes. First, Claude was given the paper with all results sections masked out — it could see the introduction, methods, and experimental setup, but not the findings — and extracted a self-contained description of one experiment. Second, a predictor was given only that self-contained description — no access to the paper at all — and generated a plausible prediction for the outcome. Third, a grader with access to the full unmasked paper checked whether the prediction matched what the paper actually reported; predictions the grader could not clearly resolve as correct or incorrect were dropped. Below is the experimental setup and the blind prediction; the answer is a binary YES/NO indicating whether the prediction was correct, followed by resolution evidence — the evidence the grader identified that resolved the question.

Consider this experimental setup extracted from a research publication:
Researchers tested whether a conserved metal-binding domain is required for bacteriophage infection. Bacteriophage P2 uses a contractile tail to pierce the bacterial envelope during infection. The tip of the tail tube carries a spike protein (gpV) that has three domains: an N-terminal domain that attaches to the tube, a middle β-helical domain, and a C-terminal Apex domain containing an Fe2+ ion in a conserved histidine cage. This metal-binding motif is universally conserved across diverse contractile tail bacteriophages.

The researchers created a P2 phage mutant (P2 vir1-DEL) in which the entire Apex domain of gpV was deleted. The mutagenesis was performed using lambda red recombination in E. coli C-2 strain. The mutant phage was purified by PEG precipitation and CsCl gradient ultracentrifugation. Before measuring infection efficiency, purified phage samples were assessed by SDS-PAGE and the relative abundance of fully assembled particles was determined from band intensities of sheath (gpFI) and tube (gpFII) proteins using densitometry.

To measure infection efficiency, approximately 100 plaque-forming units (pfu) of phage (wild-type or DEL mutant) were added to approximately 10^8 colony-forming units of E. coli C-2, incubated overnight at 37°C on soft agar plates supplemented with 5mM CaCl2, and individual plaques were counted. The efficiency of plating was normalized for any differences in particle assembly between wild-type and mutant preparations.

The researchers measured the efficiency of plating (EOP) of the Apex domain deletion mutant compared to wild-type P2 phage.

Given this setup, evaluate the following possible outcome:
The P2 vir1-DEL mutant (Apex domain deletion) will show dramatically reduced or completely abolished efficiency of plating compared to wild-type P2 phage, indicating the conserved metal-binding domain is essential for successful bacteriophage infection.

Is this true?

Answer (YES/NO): NO